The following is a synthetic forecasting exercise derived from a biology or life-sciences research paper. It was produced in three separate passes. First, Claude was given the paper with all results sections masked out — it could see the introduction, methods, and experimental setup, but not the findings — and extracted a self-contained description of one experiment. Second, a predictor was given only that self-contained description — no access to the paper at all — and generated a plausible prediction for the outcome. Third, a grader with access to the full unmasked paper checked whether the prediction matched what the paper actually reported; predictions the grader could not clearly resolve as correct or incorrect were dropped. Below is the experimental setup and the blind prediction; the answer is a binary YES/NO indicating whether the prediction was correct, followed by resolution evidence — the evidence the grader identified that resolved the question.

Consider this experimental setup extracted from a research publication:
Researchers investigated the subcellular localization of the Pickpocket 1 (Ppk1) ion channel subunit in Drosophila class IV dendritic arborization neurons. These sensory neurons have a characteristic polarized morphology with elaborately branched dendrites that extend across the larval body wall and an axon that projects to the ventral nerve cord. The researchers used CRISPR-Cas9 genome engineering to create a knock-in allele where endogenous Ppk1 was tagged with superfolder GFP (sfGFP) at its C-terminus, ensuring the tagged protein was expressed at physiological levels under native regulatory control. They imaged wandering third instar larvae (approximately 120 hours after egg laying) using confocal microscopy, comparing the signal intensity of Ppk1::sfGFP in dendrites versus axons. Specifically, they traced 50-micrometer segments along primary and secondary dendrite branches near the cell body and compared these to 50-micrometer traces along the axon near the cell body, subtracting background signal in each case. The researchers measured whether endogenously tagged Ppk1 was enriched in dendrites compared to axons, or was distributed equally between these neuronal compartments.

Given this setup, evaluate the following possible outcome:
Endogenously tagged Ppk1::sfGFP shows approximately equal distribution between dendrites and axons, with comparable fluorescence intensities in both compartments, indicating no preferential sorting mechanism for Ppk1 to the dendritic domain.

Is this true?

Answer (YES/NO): NO